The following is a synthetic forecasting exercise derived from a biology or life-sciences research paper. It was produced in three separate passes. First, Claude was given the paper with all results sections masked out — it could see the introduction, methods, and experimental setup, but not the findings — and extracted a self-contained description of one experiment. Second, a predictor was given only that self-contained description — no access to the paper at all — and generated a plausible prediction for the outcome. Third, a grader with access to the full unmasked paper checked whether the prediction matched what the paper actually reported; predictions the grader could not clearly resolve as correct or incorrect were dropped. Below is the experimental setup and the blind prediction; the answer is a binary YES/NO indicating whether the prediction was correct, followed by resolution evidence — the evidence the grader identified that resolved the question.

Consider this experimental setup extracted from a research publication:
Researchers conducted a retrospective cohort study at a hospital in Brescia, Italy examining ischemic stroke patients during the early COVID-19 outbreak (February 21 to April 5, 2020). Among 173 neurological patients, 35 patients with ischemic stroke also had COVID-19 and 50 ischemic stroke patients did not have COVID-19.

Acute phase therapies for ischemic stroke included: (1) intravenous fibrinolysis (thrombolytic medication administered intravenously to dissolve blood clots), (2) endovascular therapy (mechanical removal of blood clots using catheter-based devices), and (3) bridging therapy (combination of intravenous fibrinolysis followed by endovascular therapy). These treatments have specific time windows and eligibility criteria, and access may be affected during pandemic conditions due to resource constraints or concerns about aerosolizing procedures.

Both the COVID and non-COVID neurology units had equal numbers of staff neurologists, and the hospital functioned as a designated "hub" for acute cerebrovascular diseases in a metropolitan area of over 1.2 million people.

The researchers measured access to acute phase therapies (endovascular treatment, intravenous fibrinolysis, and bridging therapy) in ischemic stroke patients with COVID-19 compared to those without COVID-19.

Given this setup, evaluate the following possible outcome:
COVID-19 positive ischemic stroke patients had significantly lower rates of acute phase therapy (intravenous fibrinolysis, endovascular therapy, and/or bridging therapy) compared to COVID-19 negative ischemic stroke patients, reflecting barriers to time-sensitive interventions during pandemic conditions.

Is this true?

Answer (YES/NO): NO